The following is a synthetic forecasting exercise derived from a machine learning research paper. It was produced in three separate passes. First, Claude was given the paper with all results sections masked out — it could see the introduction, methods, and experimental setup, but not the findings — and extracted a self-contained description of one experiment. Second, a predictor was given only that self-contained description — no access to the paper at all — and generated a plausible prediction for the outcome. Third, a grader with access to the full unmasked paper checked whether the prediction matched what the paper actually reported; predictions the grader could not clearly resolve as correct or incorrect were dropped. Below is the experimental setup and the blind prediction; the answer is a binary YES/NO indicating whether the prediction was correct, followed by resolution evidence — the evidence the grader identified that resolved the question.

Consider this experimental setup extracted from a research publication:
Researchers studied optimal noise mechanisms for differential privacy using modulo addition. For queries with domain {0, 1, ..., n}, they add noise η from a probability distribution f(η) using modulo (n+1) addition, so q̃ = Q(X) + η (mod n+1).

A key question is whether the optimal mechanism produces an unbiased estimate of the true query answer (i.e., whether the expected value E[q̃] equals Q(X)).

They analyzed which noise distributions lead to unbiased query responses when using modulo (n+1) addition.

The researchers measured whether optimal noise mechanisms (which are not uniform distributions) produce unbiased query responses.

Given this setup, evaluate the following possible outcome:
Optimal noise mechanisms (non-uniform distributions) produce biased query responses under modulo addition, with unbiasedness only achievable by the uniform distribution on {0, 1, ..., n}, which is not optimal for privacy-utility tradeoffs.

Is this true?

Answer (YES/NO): YES